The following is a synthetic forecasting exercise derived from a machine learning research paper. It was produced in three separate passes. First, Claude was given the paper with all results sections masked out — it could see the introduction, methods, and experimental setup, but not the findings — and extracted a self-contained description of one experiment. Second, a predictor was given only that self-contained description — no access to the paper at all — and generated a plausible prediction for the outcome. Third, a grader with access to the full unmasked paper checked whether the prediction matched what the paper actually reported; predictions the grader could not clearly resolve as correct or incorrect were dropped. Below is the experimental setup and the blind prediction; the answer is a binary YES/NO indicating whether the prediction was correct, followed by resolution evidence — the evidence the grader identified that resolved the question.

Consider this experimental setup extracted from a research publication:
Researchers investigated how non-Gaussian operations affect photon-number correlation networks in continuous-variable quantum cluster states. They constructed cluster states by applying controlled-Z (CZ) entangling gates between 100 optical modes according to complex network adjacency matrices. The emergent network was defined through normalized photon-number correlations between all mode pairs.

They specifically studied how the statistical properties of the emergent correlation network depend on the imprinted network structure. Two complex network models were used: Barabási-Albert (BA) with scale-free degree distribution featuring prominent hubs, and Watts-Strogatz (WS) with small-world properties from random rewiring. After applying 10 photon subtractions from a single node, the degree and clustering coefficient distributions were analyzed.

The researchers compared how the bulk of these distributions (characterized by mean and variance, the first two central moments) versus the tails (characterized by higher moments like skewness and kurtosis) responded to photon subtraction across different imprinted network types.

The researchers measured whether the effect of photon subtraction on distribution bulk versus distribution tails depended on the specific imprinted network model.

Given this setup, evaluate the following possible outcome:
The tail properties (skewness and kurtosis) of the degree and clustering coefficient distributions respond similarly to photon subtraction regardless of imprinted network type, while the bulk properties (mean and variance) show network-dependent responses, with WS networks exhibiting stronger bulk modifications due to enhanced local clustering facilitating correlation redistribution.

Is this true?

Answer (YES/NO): NO